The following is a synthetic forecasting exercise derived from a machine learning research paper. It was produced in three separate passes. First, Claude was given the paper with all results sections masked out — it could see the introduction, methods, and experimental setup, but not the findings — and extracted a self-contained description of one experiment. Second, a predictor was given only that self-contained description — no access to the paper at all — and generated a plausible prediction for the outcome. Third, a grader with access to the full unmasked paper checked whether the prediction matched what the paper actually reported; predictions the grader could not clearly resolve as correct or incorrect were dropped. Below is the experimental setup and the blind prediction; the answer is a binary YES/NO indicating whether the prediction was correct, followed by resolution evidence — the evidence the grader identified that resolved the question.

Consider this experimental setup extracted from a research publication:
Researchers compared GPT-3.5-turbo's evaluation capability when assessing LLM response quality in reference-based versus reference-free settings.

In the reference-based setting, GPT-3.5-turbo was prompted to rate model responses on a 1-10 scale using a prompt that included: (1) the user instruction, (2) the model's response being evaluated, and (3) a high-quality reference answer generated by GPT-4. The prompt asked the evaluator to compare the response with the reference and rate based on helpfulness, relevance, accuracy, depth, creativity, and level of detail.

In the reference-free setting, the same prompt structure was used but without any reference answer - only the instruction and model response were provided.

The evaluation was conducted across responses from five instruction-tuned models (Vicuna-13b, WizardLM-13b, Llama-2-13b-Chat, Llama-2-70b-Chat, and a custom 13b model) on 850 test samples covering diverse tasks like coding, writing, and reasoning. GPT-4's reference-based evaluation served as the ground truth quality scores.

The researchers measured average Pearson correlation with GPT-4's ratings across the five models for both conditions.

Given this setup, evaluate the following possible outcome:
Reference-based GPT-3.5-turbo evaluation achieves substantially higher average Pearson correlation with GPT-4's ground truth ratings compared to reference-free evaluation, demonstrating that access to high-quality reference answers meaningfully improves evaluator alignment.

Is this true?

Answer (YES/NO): YES